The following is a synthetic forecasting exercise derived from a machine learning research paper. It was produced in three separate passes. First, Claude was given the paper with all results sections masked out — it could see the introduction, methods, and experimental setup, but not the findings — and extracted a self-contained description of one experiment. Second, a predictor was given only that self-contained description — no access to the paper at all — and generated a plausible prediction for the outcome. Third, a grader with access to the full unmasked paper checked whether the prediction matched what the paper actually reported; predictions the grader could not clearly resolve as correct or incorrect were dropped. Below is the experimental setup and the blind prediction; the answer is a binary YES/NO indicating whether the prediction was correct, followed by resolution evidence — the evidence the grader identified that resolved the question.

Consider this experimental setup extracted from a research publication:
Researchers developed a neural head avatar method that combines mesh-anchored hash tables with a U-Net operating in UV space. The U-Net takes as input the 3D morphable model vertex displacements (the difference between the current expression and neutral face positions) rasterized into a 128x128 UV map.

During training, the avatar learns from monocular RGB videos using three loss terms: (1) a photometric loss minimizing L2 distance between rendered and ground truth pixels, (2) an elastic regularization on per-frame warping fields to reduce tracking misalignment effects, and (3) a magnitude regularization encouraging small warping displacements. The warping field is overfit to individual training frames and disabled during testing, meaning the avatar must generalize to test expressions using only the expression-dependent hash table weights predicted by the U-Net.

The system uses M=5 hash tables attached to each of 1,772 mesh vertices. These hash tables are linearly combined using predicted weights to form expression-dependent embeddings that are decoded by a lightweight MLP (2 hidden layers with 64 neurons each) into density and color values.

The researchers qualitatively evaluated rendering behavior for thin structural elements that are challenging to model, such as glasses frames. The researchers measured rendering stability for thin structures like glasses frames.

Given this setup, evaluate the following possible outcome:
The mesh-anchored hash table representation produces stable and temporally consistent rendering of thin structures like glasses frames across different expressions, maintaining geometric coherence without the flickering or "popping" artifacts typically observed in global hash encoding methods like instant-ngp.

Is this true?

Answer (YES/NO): NO